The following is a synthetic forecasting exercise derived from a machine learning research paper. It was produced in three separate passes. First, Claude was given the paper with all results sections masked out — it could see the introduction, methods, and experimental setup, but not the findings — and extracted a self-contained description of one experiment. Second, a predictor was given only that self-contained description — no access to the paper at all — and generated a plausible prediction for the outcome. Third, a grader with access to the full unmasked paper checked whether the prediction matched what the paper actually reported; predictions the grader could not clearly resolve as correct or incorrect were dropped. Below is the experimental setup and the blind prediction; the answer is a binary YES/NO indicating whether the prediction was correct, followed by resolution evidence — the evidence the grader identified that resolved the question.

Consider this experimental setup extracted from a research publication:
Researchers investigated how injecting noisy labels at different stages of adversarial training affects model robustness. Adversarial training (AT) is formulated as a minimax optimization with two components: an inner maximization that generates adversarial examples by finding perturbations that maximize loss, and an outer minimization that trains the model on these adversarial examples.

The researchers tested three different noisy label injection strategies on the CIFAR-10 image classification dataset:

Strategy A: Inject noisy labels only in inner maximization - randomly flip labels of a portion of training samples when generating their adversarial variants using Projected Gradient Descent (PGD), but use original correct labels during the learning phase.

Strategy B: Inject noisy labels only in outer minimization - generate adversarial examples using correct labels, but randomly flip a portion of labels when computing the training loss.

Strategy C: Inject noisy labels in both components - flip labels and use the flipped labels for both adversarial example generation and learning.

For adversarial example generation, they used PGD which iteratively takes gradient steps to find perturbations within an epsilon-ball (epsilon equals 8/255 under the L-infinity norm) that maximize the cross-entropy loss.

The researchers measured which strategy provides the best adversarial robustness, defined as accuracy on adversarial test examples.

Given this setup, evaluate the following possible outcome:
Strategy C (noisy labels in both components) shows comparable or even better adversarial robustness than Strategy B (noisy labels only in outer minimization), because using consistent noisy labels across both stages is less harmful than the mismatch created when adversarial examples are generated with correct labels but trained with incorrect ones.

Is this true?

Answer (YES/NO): YES